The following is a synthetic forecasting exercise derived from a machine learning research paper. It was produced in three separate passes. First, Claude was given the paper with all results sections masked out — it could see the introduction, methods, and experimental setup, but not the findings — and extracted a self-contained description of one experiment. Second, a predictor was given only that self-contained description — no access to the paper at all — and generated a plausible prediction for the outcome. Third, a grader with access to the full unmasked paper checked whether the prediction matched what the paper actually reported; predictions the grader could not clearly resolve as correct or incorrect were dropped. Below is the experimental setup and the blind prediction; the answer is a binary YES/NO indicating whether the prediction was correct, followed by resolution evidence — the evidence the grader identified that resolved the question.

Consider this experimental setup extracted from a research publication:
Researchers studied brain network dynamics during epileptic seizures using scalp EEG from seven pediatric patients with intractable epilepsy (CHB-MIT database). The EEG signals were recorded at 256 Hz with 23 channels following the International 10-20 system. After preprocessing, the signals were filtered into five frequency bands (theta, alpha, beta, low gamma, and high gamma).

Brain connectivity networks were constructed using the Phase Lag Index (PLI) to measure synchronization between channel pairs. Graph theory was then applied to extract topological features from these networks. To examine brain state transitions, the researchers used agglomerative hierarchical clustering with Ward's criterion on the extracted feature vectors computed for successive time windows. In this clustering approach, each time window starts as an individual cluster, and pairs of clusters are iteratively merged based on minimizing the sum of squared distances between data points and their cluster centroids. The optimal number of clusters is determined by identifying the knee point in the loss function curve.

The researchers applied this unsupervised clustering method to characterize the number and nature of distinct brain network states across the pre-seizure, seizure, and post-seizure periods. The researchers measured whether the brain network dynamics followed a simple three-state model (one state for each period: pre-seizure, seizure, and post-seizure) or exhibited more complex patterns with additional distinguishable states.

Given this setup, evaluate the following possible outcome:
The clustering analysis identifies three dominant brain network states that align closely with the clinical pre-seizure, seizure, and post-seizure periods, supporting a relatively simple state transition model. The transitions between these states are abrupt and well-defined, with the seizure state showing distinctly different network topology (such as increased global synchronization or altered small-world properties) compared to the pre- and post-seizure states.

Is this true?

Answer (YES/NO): NO